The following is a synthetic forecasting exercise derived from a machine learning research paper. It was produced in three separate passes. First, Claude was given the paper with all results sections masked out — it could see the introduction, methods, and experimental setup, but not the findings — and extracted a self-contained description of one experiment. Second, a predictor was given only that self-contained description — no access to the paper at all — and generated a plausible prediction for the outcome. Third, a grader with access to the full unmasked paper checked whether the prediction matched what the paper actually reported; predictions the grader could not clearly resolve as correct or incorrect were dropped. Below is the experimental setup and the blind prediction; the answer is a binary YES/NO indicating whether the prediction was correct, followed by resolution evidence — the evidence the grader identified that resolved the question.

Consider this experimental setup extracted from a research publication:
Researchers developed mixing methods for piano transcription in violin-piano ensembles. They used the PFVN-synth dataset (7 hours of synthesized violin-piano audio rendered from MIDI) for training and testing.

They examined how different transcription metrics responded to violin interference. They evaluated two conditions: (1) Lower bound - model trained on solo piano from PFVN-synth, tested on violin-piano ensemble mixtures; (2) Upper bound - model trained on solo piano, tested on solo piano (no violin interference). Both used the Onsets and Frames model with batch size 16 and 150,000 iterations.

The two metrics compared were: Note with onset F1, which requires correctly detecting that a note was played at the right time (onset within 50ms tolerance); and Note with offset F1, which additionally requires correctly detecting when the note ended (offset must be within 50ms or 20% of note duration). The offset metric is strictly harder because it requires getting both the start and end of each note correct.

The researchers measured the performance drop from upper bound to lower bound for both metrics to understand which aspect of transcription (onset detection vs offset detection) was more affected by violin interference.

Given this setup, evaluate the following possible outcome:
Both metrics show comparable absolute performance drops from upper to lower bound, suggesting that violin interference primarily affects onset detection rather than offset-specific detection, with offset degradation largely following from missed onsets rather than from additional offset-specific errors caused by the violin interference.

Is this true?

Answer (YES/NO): NO